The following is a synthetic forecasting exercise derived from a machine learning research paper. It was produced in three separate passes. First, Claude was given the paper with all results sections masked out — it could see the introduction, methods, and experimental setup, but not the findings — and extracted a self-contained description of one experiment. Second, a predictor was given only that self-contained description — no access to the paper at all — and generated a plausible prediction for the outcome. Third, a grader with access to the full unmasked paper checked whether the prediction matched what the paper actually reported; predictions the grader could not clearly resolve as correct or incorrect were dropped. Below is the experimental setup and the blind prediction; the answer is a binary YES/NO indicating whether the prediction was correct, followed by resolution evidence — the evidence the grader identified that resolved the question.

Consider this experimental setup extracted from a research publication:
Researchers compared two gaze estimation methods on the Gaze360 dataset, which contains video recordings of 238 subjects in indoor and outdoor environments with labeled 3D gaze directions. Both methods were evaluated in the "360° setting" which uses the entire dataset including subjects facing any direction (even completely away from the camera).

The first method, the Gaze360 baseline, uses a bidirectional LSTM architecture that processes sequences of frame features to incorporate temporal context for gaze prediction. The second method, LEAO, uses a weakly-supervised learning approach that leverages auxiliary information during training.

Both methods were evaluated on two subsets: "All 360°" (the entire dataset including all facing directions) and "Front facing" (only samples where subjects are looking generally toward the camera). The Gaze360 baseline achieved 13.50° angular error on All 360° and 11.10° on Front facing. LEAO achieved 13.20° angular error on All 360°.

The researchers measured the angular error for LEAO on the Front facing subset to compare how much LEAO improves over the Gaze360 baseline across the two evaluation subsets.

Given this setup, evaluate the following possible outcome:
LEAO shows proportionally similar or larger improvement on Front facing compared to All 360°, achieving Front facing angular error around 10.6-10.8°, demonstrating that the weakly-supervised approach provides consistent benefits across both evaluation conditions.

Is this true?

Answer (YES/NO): NO